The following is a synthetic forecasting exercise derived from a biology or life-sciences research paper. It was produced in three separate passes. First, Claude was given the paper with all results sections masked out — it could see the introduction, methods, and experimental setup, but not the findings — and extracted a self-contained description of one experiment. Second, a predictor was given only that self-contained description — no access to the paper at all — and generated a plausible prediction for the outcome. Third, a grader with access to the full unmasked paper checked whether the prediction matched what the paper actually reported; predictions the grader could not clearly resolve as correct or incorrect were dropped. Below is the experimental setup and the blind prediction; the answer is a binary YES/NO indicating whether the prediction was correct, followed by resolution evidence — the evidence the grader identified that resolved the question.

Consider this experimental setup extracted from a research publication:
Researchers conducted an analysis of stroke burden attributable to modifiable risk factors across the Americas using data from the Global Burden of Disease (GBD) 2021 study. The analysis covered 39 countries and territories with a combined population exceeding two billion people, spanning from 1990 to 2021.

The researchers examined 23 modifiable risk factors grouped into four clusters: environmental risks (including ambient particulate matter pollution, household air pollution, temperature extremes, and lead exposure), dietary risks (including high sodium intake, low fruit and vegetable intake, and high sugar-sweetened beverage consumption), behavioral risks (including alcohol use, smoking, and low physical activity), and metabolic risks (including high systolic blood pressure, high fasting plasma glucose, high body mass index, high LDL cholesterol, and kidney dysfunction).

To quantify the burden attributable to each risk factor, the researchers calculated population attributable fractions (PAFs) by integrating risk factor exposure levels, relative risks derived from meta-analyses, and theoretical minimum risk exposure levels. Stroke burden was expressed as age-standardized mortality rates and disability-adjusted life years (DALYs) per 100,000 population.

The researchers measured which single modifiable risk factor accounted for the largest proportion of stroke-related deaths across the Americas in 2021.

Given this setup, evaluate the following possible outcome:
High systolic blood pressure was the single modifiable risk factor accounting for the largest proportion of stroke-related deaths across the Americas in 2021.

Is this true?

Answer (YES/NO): YES